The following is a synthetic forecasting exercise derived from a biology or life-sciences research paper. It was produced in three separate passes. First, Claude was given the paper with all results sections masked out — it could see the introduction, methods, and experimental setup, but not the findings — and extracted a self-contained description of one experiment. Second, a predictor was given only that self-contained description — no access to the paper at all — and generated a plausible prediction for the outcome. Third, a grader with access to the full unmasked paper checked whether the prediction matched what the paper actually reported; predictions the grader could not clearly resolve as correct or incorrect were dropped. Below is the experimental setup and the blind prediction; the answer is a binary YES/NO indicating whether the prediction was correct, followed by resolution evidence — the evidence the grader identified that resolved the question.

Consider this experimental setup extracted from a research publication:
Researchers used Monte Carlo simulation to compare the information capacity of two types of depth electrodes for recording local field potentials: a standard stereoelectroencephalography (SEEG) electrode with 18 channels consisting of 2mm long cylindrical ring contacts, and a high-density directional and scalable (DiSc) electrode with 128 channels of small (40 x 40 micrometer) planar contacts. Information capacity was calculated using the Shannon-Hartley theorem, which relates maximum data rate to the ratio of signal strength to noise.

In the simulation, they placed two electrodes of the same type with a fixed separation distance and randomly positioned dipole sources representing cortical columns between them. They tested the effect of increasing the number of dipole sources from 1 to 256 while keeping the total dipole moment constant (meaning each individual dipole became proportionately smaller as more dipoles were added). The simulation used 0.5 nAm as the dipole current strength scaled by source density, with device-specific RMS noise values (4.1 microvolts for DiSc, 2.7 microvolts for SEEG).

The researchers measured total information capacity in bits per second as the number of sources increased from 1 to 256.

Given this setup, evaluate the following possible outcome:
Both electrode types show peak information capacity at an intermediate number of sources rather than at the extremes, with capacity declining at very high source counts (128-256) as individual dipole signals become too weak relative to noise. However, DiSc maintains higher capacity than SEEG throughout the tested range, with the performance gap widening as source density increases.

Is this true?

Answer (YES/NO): NO